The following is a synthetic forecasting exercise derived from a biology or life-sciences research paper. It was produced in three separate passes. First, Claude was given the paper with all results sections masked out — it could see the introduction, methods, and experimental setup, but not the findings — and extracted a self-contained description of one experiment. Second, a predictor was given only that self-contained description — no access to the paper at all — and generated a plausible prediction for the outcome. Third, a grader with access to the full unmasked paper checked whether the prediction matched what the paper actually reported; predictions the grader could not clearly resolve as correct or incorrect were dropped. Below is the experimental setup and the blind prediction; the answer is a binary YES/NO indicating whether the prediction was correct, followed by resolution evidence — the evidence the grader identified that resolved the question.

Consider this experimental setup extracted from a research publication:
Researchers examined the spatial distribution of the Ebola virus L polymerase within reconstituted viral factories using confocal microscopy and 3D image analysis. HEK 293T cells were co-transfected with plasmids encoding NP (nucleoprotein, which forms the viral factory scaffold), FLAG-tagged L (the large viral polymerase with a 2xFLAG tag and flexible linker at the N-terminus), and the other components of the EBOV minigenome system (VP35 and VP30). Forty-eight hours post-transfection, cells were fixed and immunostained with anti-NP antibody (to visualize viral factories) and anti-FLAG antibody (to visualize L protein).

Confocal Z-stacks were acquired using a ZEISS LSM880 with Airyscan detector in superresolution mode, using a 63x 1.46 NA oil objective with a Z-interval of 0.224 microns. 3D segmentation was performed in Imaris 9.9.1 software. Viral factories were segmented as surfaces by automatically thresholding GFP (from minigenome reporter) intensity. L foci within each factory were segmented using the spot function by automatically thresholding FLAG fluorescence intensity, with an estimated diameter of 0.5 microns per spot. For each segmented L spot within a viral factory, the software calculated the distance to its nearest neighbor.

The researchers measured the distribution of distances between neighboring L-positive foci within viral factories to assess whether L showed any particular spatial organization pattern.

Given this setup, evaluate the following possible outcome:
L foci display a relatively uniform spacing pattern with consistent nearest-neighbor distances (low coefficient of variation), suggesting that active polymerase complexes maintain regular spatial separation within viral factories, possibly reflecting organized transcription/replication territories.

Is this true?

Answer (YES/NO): NO